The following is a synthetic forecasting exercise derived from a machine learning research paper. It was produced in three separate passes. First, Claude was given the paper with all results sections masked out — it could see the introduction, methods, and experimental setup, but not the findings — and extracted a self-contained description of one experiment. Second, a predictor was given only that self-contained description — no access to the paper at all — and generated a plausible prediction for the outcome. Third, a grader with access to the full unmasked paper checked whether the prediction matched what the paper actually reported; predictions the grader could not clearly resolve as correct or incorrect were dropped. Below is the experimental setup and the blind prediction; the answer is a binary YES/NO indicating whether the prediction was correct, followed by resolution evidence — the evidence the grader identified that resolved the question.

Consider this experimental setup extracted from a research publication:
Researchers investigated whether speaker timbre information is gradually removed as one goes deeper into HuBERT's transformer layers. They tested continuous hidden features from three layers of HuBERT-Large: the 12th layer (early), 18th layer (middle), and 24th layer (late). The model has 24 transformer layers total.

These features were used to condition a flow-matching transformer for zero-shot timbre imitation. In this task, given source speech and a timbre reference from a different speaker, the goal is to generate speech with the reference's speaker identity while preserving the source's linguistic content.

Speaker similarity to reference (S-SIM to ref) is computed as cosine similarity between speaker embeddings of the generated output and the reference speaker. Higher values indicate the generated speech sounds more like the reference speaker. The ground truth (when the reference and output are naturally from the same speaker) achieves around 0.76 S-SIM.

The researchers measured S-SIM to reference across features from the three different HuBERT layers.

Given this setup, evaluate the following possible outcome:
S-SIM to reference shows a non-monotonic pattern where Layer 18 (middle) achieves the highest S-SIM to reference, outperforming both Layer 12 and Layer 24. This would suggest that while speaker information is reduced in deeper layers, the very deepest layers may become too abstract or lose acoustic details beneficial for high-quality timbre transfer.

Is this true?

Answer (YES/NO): NO